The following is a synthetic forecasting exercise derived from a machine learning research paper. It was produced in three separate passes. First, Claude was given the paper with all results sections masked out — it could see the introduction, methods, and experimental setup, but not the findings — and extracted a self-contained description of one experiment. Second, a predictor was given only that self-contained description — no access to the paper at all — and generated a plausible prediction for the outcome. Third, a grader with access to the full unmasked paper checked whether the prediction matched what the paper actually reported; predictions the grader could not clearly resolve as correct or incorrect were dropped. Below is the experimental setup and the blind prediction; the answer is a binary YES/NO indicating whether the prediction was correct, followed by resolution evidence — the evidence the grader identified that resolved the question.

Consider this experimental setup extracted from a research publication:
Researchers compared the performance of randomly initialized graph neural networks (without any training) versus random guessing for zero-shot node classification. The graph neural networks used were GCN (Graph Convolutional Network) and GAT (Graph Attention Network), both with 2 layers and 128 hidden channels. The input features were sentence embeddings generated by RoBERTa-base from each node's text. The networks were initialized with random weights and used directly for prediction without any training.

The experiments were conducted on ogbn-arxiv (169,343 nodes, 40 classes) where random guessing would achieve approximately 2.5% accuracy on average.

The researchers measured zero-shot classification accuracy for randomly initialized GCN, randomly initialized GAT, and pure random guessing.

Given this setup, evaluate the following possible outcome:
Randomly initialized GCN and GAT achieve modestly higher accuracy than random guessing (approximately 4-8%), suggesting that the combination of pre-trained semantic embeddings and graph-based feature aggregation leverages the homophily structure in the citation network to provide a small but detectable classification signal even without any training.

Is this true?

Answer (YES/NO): NO